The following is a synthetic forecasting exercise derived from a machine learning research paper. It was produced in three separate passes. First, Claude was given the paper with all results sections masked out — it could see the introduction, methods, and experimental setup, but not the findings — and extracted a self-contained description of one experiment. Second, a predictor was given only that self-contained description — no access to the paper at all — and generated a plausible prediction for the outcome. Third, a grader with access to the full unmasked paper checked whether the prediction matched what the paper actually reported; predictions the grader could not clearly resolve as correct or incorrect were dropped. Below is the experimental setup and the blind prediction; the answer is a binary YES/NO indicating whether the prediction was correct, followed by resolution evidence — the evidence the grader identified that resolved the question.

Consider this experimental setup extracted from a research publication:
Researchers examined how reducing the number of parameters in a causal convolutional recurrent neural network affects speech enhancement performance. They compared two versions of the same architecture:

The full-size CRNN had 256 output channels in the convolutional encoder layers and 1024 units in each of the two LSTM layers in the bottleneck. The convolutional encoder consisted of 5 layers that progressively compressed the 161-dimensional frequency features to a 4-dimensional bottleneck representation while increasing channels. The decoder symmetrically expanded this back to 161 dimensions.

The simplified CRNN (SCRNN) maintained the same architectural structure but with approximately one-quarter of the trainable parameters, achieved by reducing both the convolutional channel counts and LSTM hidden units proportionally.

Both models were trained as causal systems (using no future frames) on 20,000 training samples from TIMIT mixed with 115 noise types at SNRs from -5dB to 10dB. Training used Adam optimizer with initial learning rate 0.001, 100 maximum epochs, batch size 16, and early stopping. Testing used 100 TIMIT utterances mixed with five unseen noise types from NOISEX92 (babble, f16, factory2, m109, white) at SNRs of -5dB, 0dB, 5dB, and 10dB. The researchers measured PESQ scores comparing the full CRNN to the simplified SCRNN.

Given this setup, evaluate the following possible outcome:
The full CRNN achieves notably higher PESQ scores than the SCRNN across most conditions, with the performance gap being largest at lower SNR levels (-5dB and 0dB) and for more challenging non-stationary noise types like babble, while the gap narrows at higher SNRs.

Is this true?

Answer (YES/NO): NO